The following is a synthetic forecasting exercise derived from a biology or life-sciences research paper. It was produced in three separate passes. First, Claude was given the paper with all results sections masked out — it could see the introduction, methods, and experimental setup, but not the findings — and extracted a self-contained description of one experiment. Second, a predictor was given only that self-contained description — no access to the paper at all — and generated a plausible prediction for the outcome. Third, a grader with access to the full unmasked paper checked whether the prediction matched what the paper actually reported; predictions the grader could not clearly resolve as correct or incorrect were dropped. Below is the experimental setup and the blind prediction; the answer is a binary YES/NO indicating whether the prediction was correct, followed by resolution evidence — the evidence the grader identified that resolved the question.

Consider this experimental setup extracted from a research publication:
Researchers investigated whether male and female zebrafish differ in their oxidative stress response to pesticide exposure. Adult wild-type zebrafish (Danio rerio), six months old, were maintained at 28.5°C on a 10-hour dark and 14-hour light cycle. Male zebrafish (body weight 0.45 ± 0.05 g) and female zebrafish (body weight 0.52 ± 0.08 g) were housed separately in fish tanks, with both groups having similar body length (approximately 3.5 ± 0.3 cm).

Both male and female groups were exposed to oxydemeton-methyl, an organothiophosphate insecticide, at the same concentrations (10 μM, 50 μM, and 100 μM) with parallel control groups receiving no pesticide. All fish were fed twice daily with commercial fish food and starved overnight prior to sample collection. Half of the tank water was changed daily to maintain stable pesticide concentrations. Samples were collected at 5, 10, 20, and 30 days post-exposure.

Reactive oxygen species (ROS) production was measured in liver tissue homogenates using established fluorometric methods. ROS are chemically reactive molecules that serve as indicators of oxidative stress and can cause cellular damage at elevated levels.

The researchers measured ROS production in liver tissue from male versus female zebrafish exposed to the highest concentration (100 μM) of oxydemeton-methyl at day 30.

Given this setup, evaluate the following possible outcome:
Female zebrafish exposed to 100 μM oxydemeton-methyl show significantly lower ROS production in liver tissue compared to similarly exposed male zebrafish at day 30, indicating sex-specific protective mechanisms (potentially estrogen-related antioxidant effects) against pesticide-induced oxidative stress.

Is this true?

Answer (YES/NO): NO